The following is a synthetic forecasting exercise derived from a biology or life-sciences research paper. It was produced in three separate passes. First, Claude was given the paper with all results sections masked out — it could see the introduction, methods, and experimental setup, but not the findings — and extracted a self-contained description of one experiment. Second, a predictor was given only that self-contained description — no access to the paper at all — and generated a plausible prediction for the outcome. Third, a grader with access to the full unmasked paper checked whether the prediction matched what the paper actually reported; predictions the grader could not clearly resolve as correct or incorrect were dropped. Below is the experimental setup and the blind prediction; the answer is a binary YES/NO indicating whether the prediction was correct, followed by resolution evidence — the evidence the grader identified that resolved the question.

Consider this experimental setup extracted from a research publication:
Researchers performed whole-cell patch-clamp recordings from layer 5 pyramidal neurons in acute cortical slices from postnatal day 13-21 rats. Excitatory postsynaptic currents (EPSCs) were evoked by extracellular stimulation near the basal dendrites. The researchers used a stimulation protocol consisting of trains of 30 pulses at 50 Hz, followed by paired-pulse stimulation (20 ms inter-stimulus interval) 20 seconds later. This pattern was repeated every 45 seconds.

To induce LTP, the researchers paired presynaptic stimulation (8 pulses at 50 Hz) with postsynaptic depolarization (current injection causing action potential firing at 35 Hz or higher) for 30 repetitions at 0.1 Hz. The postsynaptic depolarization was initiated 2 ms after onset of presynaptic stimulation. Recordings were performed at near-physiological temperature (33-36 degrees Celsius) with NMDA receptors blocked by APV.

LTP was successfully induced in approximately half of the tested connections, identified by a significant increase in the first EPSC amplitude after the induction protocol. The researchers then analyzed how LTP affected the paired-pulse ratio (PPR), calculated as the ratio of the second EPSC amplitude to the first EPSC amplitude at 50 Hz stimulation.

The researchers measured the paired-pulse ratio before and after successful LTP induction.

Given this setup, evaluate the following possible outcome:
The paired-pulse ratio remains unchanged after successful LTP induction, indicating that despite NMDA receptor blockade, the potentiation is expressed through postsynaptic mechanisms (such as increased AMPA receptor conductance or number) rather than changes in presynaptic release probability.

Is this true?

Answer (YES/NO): NO